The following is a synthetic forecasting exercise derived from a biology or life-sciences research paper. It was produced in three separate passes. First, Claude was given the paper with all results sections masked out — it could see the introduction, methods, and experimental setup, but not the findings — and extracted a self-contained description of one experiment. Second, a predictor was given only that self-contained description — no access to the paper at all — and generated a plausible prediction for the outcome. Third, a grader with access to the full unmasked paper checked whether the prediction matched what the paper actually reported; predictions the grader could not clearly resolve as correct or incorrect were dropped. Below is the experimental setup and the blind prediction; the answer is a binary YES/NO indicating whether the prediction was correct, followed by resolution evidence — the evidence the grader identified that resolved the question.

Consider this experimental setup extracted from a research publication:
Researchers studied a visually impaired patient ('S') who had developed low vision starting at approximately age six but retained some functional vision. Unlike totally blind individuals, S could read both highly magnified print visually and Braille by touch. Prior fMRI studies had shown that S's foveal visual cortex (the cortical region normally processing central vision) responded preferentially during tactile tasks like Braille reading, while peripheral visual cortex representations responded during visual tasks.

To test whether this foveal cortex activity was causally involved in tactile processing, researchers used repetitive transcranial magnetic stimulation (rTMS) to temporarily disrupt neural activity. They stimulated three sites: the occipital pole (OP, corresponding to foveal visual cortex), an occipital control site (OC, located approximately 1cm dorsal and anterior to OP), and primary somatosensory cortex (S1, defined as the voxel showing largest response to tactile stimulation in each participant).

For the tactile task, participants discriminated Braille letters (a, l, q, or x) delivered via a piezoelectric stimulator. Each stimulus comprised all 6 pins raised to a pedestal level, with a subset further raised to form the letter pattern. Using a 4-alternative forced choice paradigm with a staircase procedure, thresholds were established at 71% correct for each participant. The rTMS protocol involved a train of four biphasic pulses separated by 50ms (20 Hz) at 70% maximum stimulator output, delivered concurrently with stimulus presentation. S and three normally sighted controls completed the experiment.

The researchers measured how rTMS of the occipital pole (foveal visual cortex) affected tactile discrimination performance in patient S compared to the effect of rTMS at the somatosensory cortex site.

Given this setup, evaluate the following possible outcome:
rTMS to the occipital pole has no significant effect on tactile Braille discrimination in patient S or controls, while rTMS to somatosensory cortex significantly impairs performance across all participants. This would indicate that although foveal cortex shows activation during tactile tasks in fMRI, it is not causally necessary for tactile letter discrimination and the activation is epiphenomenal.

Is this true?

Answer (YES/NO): YES